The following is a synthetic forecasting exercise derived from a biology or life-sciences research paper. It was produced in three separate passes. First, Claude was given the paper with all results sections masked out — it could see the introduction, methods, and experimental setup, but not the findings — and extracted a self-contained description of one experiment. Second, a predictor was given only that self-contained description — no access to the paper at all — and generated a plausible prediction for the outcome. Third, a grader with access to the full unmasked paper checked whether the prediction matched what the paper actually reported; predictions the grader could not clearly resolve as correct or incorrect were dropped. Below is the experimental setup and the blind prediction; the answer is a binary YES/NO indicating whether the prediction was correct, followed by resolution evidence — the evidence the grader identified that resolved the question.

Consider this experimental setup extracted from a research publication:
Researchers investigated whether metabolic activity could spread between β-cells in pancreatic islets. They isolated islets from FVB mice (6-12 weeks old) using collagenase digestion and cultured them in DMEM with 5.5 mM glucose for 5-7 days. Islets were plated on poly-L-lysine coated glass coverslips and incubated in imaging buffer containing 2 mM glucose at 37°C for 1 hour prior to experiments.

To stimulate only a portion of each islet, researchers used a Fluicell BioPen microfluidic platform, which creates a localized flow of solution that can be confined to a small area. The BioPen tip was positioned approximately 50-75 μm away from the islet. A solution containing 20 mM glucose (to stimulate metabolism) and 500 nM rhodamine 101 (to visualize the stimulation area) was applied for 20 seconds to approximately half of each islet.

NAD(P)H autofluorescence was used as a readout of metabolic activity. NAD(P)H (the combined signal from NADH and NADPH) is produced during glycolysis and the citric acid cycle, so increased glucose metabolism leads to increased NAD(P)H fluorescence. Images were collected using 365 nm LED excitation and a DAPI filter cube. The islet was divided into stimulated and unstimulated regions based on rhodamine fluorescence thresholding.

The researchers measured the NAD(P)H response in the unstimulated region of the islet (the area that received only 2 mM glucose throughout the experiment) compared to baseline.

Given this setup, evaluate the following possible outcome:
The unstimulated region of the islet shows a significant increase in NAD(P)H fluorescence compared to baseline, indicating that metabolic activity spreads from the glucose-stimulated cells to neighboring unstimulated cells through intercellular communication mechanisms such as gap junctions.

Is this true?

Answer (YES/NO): YES